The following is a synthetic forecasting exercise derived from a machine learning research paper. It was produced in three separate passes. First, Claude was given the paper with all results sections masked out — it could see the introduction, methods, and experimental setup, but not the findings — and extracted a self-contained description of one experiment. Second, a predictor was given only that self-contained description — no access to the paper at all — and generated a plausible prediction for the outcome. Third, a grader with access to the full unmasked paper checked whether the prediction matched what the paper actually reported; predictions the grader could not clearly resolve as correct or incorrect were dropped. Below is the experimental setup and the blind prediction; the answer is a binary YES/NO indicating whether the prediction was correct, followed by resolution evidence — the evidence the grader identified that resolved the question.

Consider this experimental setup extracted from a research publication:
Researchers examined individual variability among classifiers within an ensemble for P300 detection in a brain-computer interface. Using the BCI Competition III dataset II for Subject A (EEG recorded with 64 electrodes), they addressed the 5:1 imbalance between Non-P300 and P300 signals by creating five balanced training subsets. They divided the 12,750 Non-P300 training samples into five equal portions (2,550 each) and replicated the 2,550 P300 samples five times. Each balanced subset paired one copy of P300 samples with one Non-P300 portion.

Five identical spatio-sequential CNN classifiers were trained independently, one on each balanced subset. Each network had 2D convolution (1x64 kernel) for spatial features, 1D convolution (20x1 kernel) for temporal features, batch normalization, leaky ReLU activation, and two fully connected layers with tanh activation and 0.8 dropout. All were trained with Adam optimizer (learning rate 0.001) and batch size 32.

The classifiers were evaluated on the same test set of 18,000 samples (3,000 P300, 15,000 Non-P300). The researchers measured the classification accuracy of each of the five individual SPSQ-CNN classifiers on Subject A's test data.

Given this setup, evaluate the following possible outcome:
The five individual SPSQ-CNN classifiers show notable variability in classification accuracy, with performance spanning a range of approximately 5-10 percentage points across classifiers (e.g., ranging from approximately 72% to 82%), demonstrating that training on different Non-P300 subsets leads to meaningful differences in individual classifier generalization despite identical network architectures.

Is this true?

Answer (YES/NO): NO